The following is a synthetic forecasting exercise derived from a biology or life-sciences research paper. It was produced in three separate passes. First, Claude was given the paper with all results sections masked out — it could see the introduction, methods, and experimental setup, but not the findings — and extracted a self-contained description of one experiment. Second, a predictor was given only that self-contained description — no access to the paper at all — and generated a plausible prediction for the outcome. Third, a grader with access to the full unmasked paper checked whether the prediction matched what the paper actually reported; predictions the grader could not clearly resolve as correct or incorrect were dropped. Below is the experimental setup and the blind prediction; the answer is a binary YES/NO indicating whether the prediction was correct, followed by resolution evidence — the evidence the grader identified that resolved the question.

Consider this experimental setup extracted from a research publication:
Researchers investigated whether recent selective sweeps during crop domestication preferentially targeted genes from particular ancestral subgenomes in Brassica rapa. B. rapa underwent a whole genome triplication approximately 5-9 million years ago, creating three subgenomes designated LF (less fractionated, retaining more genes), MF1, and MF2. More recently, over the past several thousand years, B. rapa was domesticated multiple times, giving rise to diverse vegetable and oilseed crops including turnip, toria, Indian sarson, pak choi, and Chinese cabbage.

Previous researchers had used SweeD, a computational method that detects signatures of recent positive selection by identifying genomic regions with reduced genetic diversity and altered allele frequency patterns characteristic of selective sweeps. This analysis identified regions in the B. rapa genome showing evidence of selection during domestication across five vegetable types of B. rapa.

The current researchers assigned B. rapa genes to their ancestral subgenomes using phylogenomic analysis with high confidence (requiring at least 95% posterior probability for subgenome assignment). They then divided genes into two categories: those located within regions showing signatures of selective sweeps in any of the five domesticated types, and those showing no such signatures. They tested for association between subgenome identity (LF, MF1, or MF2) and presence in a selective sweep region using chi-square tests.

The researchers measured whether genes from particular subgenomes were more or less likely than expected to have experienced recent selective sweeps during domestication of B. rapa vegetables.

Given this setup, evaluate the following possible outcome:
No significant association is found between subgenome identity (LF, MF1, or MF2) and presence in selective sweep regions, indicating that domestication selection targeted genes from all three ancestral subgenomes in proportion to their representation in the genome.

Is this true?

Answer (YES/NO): NO